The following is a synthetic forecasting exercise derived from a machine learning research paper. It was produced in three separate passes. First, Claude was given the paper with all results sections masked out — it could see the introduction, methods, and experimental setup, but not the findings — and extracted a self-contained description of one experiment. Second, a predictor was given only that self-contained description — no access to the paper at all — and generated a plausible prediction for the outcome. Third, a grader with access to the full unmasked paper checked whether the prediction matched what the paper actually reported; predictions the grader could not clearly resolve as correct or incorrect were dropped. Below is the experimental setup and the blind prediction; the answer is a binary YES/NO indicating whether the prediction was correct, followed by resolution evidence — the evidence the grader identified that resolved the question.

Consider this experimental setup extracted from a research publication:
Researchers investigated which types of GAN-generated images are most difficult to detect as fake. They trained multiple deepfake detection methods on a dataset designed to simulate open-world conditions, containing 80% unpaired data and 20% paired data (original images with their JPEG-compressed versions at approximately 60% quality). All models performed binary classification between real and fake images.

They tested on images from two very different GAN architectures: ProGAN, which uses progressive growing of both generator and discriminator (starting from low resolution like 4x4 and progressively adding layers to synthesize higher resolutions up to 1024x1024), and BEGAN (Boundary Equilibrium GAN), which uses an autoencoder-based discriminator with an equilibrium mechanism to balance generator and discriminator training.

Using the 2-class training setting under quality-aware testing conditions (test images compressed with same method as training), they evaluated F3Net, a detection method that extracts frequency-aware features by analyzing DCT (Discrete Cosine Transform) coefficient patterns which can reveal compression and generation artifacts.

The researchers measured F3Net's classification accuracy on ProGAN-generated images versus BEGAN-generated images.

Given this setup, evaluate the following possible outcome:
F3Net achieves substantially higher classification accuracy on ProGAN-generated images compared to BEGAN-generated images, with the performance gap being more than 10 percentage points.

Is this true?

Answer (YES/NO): YES